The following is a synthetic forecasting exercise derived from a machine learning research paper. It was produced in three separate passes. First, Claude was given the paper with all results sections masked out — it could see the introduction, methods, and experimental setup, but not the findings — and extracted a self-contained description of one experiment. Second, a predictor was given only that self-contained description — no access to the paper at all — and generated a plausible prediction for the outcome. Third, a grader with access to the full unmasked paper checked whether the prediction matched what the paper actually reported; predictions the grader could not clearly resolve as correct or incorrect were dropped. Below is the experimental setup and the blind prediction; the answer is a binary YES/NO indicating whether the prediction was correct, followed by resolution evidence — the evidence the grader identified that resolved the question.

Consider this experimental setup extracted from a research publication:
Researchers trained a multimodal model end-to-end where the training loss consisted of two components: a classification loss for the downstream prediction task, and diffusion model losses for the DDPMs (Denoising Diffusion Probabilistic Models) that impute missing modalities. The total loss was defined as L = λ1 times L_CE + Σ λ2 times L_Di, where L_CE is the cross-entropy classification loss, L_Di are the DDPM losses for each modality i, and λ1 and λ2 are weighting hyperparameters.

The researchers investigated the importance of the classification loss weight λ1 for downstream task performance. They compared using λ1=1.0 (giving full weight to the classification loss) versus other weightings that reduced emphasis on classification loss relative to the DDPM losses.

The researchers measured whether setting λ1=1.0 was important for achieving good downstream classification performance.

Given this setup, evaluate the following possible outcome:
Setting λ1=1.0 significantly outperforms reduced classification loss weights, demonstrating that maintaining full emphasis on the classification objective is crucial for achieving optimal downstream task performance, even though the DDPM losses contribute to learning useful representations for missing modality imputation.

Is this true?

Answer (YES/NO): YES